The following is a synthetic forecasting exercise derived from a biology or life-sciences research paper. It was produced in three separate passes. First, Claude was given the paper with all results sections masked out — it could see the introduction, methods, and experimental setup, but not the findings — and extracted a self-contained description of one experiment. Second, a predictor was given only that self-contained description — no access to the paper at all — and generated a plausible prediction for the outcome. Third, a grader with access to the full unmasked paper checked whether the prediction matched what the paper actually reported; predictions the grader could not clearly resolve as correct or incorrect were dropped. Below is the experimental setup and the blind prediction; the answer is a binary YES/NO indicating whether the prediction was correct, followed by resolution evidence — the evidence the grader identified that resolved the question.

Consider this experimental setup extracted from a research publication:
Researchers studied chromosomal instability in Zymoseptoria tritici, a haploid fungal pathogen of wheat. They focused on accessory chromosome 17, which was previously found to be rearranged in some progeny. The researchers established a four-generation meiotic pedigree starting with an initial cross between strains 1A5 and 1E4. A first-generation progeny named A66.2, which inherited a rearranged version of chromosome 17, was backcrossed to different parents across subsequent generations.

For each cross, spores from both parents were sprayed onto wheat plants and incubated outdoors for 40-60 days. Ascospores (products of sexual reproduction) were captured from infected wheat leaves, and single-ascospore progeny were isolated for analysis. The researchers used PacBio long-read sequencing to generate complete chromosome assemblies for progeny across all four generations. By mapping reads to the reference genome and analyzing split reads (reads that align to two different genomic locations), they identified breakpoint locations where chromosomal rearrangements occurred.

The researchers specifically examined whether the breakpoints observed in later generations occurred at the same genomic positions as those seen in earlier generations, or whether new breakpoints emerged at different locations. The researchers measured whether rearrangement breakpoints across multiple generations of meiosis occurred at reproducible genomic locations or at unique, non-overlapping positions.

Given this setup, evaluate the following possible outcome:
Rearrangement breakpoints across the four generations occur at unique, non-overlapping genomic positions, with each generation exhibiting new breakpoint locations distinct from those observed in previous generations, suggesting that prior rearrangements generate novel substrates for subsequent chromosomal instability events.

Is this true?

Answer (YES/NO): NO